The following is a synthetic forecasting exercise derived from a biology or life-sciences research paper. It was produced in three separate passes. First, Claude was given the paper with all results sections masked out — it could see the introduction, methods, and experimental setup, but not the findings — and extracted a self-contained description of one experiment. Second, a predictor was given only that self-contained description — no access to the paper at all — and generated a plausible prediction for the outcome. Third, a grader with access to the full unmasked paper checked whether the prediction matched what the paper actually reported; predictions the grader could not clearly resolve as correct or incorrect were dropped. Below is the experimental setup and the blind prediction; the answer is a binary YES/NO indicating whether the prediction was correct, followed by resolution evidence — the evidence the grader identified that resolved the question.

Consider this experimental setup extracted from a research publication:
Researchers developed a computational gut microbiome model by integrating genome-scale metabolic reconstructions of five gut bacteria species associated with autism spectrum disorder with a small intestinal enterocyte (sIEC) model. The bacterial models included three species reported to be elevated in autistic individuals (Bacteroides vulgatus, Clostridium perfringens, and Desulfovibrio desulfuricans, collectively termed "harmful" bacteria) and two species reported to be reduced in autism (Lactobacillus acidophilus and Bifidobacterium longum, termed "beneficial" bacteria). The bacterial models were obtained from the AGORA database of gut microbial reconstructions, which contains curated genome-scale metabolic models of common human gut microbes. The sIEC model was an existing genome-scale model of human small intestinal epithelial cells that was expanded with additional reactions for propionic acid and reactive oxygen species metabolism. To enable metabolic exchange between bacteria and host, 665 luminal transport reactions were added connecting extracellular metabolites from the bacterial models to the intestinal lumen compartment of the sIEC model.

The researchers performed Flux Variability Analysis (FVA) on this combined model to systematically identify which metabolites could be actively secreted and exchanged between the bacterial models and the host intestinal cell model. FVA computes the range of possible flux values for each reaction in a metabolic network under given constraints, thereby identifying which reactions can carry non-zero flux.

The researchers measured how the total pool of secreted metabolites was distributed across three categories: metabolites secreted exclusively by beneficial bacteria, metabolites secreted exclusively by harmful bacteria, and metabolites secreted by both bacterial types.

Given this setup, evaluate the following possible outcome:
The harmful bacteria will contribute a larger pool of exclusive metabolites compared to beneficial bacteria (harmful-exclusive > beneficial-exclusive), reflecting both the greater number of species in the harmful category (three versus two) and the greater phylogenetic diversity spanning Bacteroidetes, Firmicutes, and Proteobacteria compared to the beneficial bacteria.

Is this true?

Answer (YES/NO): YES